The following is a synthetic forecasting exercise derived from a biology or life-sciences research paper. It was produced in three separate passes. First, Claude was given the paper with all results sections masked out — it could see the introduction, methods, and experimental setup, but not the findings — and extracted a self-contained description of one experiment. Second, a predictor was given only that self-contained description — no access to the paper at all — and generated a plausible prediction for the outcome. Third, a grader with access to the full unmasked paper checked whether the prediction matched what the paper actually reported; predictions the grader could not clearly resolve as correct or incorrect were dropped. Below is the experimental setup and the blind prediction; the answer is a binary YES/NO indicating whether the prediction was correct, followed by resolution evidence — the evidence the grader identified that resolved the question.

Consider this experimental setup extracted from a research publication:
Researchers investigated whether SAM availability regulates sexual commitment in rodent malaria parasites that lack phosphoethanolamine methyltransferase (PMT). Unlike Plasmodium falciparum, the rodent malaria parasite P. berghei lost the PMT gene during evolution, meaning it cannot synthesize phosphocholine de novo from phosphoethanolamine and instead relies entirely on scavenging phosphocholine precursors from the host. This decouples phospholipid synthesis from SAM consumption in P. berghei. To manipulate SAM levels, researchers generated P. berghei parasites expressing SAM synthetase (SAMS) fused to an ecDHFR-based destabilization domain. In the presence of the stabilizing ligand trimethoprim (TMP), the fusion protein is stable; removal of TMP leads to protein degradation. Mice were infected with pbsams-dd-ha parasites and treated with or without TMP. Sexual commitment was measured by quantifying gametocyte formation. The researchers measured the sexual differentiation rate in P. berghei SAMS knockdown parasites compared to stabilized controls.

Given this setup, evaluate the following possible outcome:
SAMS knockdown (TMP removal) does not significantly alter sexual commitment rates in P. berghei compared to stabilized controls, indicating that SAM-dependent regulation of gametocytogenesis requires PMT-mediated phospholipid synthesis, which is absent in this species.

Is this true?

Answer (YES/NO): NO